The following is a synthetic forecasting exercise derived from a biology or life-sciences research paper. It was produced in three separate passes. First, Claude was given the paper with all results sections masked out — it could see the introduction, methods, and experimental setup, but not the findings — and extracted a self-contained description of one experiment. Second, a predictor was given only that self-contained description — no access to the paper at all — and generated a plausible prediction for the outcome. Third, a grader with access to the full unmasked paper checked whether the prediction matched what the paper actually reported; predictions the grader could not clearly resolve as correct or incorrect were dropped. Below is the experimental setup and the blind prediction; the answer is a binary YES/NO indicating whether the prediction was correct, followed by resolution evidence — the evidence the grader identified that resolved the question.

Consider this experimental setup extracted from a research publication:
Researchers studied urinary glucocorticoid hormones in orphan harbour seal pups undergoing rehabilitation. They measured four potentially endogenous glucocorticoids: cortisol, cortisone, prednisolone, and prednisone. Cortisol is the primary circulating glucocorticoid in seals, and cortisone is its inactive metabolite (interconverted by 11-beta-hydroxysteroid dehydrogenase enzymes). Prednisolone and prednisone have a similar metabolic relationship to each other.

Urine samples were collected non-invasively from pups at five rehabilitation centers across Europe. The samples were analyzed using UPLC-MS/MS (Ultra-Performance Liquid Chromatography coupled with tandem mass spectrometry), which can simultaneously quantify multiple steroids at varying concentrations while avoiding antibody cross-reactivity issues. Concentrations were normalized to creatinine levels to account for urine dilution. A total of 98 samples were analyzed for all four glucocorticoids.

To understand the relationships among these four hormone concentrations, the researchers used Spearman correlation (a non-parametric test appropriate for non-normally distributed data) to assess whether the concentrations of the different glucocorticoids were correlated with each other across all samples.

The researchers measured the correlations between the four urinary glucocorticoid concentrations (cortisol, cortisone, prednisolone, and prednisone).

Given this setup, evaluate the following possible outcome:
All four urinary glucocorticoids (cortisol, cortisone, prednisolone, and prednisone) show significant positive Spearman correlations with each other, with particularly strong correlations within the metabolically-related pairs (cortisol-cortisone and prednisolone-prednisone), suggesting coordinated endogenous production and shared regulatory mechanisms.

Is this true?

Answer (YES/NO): NO